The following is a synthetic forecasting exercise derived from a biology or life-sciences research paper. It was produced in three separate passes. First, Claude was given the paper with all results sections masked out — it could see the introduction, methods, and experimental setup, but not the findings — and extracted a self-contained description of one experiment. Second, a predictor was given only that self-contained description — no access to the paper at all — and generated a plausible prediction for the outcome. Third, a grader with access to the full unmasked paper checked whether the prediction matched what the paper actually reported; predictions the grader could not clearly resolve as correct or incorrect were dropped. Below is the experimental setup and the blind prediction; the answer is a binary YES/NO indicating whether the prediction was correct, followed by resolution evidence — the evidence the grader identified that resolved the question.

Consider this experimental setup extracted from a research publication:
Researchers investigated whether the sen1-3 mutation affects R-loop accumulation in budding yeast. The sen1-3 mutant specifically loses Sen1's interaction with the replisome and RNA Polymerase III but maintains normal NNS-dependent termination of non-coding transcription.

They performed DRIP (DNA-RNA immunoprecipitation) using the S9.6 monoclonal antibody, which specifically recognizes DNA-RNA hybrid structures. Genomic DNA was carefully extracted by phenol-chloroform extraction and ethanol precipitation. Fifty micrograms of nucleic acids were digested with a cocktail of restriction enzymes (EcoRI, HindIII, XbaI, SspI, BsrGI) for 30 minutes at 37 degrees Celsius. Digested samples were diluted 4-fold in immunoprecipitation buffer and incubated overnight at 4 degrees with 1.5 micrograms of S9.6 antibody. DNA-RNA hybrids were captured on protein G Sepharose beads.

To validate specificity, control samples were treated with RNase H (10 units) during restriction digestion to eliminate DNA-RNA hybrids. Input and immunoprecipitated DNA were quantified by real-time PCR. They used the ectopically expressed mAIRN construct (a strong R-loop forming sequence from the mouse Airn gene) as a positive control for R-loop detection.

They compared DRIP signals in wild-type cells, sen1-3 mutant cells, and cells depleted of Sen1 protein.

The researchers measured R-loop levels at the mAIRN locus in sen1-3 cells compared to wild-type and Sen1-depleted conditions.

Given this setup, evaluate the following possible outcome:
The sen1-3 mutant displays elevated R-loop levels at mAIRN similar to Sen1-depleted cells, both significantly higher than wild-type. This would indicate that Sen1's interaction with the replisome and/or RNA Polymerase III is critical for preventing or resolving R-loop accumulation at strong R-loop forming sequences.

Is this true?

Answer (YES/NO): NO